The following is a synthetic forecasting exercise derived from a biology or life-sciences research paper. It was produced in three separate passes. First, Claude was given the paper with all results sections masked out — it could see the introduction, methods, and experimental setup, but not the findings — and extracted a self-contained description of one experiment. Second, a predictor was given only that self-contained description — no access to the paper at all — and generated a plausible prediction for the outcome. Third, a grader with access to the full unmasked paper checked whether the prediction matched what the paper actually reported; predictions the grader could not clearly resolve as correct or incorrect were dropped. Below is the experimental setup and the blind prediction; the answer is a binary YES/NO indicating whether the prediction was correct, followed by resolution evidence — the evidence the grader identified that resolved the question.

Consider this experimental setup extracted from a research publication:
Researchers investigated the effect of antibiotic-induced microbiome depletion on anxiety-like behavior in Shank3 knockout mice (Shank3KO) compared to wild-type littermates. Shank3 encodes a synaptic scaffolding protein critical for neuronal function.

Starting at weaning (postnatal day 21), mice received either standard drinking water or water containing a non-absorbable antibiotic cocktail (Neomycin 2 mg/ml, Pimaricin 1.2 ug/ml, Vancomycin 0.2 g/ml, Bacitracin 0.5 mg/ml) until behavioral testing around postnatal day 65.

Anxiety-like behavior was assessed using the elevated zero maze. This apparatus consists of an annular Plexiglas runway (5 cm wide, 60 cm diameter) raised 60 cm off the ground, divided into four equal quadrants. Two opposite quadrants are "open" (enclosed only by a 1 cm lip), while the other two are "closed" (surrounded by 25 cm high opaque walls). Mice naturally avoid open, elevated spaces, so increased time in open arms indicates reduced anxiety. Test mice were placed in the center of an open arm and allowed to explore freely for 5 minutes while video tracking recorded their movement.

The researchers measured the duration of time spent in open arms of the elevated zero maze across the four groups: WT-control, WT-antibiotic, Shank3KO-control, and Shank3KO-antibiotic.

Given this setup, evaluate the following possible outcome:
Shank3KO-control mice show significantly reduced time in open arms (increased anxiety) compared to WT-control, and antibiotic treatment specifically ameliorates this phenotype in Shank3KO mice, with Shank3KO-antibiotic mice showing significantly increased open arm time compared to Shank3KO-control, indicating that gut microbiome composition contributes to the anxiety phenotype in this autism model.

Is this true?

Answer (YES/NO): NO